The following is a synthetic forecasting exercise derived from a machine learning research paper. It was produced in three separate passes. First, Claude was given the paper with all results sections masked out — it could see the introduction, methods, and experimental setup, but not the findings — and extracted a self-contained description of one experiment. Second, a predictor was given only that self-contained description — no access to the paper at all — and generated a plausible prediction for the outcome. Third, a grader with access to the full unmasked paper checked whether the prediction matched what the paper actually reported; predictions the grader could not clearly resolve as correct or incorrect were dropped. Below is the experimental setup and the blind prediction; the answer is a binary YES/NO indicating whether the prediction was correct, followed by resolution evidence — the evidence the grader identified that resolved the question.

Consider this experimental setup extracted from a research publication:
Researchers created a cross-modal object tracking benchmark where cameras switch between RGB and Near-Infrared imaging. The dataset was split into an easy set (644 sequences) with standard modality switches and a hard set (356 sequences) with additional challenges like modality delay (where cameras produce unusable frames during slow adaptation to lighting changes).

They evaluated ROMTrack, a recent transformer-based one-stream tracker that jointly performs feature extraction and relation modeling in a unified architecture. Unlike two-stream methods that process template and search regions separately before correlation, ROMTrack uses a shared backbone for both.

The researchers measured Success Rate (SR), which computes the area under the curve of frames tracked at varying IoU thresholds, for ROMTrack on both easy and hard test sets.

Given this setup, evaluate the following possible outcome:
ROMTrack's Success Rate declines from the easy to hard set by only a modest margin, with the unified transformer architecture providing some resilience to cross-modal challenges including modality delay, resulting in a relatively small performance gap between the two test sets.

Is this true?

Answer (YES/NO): YES